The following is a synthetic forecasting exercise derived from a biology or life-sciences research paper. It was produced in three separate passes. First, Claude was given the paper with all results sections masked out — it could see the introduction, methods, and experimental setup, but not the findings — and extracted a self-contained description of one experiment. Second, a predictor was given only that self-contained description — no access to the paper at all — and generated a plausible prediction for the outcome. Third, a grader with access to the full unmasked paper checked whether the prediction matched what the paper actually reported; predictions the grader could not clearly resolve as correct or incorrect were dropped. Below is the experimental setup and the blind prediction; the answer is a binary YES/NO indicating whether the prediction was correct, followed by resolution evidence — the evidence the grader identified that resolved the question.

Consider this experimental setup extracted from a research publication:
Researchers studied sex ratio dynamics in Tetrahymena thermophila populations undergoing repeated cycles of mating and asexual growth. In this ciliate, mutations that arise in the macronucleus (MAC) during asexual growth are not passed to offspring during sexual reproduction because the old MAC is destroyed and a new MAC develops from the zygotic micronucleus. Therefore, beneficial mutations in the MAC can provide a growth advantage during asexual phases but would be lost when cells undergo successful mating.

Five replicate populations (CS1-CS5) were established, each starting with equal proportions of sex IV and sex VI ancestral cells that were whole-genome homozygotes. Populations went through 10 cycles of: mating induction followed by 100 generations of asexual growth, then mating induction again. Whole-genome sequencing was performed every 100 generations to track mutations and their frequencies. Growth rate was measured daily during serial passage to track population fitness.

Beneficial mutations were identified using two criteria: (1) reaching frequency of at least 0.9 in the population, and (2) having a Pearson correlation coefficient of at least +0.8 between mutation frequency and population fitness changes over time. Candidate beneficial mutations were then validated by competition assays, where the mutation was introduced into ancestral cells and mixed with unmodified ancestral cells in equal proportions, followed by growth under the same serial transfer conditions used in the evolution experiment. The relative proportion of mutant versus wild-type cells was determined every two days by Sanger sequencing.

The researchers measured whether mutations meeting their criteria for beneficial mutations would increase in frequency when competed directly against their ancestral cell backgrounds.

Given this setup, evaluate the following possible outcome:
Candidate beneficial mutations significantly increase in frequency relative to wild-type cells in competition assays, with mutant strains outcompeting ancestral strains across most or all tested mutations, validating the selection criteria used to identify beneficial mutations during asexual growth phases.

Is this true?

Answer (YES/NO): NO